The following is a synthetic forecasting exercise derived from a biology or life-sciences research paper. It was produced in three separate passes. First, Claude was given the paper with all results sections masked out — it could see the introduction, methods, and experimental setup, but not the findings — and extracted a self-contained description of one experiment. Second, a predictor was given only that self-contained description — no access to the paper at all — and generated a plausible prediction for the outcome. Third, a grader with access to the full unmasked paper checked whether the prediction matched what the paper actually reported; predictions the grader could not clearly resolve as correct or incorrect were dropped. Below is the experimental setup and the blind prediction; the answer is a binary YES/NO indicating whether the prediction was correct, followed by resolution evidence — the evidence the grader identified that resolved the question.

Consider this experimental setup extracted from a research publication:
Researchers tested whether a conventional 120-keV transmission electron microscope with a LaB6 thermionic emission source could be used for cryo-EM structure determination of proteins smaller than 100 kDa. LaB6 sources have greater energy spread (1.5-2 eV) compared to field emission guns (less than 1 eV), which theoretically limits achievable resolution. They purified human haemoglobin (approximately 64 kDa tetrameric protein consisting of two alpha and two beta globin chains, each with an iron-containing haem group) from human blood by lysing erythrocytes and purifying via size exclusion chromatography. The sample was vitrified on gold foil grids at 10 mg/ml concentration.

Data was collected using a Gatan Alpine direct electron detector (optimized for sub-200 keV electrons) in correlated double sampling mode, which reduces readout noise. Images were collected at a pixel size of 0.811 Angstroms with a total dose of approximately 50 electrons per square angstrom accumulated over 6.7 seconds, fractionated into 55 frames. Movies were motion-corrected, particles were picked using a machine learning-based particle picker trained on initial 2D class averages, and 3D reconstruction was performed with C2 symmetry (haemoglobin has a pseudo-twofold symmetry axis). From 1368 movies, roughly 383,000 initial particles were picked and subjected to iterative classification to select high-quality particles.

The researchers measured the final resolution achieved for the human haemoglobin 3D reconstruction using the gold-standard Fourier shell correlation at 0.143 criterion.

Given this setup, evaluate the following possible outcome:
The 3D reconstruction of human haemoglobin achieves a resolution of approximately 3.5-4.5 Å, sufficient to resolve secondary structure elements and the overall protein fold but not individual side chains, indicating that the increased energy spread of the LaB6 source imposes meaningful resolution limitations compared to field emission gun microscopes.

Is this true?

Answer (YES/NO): YES